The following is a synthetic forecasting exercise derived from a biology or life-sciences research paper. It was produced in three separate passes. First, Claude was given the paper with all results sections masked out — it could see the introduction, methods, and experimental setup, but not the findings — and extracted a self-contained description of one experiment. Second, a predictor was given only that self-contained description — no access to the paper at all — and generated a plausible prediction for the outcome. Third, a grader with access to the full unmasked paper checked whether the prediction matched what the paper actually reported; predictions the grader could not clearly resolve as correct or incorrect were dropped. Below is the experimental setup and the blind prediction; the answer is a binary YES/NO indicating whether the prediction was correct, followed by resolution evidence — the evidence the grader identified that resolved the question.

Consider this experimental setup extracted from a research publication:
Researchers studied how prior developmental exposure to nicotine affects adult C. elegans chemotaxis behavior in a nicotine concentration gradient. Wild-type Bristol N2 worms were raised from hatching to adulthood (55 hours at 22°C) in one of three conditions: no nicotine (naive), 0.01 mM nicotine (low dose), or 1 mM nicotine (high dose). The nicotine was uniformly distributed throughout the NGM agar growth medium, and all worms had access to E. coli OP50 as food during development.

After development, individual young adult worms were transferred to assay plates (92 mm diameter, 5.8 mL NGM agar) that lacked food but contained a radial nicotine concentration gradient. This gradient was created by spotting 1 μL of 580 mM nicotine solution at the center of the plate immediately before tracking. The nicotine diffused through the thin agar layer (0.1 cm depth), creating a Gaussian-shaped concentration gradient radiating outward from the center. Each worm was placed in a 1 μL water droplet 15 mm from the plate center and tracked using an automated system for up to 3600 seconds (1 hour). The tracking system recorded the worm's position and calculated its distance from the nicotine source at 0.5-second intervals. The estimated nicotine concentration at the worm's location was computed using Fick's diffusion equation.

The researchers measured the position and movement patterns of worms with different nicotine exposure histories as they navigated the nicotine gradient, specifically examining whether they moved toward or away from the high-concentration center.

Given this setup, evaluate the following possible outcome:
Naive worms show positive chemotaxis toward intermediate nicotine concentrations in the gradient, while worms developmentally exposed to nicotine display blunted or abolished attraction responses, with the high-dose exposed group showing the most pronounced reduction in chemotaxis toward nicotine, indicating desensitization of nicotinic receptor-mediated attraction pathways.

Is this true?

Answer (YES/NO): NO